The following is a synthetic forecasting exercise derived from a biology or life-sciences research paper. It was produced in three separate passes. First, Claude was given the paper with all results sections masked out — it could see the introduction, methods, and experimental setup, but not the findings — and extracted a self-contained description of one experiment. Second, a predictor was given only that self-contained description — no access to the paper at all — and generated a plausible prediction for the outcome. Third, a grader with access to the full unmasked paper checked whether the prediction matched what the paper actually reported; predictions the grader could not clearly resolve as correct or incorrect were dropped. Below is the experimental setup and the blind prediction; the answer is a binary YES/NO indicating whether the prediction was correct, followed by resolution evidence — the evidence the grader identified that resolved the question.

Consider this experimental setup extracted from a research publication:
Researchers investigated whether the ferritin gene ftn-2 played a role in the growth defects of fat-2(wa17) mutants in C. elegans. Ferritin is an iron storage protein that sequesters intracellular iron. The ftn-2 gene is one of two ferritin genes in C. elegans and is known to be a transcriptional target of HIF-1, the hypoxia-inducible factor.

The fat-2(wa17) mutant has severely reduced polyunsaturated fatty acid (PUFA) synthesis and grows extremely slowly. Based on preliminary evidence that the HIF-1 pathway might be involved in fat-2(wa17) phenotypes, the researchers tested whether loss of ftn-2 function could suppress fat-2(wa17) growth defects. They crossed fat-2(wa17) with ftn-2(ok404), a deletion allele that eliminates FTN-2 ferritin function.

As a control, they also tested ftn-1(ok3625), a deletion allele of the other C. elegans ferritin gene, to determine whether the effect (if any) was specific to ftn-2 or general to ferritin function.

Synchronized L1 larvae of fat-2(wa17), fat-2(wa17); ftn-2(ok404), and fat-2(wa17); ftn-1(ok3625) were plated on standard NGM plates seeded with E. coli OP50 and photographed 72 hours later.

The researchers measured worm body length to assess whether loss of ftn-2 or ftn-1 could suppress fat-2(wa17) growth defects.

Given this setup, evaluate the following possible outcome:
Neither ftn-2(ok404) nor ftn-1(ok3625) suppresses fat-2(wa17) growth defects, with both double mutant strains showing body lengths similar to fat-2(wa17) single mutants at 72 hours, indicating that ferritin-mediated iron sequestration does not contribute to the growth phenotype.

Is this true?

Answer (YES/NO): NO